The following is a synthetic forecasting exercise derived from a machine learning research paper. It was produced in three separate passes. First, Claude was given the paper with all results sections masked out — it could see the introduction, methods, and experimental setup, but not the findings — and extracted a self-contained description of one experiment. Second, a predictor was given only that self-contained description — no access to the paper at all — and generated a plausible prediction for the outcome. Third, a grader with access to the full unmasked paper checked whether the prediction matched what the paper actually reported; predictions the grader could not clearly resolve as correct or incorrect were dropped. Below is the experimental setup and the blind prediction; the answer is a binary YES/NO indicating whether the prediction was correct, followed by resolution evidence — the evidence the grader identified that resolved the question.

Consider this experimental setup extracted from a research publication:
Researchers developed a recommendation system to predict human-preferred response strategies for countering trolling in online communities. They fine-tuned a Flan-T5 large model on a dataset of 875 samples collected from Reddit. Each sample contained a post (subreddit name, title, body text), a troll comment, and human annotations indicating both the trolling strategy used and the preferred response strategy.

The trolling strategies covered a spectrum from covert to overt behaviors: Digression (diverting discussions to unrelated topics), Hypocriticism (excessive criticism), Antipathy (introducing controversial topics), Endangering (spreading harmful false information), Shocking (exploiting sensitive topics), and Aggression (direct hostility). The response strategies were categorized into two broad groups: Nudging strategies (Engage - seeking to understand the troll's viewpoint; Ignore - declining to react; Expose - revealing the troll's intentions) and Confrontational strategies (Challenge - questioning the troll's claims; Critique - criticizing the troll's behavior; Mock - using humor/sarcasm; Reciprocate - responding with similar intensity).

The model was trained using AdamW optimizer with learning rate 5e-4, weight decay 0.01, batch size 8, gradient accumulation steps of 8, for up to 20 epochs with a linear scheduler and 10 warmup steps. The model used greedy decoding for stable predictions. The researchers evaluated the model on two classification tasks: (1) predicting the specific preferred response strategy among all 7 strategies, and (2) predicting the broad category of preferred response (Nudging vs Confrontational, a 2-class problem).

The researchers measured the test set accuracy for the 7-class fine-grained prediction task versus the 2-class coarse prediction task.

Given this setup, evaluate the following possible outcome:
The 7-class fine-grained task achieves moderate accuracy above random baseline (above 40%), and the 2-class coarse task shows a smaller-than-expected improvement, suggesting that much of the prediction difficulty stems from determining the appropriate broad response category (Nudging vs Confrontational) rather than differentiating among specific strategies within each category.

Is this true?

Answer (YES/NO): NO